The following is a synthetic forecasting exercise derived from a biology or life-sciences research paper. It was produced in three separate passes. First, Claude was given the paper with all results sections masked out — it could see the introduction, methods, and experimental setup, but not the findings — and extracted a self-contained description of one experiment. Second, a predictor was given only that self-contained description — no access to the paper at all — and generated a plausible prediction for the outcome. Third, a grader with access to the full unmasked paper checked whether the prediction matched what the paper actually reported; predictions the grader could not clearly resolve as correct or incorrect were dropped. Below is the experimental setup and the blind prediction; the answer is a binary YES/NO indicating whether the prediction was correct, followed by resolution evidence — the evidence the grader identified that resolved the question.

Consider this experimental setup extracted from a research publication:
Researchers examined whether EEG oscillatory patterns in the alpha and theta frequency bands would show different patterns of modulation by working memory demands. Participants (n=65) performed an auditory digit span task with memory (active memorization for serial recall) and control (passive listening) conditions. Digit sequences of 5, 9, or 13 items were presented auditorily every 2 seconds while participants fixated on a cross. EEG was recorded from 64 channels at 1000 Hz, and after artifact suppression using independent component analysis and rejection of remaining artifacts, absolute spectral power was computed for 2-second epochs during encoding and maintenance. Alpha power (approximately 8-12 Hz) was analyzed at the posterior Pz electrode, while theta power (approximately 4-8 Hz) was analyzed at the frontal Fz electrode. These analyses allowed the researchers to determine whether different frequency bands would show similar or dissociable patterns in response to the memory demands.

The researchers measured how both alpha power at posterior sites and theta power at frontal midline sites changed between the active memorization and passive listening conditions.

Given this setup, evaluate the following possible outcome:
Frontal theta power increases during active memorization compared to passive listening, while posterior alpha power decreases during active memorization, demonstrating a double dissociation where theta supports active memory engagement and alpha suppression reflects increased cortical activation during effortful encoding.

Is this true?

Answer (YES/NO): NO